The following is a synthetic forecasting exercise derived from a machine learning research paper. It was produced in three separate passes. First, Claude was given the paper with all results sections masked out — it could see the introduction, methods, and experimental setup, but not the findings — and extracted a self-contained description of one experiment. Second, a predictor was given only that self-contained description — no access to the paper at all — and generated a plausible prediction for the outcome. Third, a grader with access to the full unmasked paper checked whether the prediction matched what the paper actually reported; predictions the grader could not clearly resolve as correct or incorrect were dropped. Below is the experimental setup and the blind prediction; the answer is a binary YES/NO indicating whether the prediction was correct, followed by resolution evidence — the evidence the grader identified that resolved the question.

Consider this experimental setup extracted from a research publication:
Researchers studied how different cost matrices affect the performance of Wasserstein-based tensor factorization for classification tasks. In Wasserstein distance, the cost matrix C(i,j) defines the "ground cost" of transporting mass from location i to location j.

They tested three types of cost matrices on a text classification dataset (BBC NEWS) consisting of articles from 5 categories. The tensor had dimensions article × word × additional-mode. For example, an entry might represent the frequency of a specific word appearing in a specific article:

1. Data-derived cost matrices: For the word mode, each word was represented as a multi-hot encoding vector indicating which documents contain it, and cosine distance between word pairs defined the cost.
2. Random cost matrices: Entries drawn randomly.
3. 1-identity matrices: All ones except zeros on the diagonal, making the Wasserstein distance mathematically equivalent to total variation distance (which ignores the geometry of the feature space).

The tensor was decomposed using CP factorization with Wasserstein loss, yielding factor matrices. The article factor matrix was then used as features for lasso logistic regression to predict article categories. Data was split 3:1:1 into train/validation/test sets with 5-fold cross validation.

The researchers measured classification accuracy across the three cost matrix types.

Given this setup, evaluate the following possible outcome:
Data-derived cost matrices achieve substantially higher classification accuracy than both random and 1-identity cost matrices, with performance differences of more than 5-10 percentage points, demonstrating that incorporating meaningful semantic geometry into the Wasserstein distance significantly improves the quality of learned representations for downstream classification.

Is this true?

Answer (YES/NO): NO